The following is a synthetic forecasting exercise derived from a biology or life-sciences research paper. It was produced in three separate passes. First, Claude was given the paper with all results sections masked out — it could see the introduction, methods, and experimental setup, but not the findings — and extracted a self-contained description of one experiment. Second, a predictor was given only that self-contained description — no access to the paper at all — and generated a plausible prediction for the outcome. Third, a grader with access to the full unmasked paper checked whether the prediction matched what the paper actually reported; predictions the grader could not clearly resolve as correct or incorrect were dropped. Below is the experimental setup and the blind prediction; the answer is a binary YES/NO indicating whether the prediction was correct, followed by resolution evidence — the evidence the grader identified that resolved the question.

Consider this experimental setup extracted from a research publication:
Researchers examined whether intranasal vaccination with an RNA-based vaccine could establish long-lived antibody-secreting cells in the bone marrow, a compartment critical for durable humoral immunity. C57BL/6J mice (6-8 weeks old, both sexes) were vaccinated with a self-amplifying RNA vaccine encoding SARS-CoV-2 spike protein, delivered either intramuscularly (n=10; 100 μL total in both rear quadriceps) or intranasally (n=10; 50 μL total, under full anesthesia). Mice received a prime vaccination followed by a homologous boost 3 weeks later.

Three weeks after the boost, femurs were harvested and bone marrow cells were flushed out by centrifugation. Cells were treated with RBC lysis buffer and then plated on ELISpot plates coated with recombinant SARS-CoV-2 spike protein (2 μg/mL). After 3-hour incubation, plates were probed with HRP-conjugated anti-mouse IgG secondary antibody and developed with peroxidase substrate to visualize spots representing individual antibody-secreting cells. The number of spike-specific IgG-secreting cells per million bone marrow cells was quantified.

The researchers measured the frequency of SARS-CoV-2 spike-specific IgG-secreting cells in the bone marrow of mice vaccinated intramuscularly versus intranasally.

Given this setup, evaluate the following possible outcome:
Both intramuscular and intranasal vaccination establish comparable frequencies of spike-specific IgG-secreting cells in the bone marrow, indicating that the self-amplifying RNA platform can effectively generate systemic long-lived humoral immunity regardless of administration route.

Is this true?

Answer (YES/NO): YES